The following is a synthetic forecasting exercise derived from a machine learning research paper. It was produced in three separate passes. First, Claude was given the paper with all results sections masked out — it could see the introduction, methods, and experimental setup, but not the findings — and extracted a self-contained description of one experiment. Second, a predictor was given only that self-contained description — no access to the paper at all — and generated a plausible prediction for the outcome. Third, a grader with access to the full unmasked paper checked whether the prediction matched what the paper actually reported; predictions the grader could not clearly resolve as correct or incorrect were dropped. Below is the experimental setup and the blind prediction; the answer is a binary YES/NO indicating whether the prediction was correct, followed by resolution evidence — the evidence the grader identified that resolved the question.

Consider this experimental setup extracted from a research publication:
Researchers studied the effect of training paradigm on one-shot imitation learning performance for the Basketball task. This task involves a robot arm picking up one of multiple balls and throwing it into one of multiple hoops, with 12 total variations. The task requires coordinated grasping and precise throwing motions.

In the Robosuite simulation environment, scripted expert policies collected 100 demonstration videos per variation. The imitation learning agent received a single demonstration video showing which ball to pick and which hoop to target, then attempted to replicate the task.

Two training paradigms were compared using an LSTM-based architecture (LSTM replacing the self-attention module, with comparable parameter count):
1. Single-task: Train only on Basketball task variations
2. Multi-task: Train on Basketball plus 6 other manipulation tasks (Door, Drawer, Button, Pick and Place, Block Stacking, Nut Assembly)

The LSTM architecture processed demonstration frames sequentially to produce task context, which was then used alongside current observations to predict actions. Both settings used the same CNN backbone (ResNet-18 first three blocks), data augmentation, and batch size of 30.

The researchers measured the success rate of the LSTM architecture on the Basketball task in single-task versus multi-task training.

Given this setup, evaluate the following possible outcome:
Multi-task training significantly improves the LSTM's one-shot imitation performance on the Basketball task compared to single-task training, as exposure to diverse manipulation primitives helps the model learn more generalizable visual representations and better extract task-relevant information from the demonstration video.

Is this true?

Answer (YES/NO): NO